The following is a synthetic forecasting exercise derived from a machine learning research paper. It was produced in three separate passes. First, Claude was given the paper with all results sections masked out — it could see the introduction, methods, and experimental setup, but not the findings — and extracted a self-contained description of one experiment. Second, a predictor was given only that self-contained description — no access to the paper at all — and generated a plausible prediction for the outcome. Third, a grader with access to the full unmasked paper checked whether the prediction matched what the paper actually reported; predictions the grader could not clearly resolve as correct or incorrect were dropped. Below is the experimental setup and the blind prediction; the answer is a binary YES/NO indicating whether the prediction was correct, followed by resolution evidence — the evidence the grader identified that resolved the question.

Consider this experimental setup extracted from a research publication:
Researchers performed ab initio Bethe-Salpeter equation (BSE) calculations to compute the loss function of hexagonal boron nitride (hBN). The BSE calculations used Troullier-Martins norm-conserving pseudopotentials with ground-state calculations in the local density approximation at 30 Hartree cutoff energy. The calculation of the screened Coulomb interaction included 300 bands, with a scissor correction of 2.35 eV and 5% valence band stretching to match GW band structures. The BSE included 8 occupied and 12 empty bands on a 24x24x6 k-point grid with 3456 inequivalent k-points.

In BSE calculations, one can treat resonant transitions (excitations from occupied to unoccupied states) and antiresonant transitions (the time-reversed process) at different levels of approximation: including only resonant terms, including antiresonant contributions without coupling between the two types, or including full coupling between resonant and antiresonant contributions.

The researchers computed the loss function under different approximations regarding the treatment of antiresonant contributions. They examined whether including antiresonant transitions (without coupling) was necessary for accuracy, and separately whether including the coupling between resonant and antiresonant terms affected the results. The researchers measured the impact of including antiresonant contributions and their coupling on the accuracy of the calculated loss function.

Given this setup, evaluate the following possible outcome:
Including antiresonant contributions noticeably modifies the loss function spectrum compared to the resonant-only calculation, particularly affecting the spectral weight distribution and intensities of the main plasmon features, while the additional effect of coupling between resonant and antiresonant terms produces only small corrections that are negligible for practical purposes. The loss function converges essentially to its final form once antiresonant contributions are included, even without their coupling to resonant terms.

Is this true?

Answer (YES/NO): YES